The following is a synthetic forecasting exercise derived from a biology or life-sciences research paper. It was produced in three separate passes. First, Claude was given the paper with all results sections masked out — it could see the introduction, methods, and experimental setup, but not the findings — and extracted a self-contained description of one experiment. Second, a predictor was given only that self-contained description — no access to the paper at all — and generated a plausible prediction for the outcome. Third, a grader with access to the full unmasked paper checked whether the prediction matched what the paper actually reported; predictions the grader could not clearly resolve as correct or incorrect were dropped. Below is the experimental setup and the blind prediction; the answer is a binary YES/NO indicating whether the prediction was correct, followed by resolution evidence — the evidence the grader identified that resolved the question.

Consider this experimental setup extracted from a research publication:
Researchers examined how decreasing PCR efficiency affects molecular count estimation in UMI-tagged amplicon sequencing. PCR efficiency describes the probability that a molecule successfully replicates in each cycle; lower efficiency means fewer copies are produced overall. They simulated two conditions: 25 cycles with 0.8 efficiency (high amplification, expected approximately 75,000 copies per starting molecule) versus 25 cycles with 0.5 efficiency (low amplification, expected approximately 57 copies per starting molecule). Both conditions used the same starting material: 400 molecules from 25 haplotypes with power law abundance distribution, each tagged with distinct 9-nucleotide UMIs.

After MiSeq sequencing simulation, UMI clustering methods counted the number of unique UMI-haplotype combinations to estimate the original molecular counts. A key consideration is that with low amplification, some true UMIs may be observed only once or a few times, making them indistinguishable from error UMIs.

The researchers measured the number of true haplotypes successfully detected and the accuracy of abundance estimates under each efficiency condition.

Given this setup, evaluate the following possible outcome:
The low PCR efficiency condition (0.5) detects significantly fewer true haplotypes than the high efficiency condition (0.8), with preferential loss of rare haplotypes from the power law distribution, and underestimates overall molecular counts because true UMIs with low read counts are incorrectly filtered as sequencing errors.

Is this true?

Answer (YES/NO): NO